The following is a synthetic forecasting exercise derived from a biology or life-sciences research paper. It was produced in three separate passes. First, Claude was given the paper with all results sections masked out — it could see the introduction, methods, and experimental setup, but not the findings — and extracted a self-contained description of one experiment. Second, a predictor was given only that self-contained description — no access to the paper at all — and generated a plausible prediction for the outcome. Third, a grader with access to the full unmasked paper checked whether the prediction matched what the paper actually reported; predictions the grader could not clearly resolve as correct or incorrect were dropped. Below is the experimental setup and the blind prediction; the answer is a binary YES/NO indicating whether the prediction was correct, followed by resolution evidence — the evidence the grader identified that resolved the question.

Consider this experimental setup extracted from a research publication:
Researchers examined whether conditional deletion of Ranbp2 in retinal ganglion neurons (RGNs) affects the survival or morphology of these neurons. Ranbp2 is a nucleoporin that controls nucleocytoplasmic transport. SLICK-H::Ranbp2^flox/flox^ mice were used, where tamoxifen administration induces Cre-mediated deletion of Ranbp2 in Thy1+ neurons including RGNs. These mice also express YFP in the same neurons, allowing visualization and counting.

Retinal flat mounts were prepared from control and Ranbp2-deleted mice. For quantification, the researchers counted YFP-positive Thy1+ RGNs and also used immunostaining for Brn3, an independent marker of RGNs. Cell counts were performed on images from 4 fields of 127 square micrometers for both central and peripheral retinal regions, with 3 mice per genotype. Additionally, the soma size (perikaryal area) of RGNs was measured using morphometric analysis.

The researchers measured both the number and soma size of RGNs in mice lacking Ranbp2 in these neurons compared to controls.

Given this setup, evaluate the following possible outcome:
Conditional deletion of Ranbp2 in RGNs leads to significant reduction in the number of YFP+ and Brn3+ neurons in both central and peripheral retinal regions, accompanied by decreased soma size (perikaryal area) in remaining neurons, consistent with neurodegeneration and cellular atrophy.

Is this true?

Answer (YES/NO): NO